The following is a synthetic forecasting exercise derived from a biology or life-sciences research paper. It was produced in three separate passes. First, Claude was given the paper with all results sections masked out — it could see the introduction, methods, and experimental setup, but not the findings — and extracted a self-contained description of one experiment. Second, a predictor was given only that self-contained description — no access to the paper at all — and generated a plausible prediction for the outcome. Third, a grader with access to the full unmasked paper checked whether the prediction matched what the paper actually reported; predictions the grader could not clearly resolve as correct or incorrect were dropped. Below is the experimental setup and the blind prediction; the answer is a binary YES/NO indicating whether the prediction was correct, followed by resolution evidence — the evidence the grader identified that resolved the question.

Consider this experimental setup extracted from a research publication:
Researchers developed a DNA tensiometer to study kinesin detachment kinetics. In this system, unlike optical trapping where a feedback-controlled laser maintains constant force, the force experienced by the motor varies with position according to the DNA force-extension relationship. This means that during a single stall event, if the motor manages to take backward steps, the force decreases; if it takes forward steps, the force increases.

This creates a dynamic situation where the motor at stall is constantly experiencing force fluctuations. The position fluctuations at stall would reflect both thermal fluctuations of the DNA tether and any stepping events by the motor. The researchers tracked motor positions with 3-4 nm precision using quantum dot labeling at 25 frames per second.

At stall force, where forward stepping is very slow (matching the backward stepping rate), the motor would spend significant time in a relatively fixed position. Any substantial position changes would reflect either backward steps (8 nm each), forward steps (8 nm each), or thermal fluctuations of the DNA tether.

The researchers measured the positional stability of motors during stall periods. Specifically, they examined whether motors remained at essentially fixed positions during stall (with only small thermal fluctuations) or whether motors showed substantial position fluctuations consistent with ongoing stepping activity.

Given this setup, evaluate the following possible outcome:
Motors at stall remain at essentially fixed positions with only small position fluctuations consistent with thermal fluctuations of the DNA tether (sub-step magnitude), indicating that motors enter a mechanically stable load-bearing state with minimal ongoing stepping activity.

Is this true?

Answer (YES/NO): YES